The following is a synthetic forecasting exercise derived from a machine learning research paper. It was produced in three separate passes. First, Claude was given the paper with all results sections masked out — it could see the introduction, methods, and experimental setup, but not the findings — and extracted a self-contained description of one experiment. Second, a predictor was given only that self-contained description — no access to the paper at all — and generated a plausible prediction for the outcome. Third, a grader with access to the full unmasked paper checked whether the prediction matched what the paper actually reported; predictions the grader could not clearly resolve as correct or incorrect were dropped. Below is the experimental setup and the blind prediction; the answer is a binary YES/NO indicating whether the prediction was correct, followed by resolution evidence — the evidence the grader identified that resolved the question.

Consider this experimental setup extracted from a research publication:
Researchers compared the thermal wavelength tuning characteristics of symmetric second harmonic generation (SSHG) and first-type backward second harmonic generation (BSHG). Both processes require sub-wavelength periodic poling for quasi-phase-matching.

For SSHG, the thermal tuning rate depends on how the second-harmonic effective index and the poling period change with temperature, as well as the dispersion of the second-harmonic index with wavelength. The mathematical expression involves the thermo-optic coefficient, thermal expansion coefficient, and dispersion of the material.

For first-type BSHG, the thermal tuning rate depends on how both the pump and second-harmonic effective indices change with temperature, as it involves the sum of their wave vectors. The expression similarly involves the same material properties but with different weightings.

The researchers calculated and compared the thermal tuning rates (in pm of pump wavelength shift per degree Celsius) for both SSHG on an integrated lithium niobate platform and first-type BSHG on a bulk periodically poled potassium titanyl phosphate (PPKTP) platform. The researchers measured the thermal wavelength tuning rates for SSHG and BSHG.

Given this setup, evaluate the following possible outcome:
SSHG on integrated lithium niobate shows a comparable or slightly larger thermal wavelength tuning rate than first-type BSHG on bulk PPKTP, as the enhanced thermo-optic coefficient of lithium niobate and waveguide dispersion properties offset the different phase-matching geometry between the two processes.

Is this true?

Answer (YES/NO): YES